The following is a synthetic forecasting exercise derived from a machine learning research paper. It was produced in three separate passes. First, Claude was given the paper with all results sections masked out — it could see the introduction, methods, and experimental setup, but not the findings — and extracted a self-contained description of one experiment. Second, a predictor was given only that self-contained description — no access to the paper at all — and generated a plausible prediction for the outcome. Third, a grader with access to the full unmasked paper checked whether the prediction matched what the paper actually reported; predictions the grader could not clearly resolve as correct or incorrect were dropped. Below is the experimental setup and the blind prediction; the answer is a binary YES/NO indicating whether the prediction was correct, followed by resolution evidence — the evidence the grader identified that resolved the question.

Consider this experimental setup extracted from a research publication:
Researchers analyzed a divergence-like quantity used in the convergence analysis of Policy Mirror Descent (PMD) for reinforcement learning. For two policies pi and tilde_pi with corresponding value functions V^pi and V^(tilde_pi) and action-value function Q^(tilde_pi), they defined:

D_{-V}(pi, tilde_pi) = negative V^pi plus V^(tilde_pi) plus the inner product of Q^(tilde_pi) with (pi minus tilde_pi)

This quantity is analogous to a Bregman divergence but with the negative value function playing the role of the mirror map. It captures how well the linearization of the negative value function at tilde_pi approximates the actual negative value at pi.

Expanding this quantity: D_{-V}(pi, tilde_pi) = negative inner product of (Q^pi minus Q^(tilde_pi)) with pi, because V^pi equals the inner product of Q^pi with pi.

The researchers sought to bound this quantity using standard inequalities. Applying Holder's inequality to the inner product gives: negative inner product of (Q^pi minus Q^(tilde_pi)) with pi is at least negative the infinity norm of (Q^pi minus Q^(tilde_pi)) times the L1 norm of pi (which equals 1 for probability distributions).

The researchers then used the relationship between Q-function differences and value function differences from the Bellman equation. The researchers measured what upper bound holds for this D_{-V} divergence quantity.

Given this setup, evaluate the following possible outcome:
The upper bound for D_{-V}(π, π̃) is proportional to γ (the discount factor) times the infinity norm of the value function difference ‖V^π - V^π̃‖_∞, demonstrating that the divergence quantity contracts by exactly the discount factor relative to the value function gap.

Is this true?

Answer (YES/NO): NO